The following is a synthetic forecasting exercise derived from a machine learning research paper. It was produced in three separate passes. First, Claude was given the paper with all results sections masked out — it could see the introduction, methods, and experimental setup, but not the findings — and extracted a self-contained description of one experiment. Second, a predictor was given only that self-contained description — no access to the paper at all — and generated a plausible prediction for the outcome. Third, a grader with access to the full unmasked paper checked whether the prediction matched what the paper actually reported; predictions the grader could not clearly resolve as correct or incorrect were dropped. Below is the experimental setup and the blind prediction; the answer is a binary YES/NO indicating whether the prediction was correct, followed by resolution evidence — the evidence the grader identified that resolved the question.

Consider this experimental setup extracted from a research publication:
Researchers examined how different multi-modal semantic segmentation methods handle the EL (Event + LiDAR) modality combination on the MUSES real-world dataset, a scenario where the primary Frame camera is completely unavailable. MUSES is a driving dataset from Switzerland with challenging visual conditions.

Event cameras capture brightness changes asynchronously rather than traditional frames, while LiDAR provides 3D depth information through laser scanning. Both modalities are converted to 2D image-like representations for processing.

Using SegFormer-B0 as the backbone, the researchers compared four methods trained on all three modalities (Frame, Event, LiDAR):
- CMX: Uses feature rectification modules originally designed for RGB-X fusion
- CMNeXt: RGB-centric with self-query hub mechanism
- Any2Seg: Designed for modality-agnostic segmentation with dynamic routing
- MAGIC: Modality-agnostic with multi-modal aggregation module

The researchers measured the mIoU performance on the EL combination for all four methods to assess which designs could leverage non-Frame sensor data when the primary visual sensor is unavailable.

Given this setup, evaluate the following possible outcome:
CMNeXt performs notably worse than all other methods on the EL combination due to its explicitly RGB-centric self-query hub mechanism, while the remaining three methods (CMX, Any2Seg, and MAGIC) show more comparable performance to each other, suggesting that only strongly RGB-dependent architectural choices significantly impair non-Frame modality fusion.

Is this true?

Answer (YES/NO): NO